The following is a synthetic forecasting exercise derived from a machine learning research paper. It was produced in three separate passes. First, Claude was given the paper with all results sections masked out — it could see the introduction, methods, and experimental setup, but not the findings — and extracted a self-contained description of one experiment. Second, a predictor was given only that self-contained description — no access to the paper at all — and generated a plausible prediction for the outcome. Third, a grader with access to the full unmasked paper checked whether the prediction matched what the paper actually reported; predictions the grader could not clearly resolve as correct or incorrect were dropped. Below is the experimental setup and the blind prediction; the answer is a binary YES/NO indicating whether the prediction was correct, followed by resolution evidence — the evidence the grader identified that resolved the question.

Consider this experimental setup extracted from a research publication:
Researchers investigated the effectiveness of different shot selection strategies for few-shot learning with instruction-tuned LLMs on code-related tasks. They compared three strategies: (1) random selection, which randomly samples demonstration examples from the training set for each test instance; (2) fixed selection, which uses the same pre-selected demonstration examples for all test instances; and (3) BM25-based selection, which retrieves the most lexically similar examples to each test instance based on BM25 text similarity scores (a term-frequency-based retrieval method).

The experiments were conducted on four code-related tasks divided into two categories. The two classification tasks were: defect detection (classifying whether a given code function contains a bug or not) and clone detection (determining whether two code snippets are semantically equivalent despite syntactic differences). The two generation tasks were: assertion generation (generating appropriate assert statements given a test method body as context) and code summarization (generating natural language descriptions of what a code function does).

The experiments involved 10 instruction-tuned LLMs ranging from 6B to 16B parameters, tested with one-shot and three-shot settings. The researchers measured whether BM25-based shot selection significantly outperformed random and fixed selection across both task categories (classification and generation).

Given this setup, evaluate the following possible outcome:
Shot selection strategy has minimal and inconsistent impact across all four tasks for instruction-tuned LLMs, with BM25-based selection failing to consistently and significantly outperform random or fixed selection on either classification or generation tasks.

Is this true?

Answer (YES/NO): NO